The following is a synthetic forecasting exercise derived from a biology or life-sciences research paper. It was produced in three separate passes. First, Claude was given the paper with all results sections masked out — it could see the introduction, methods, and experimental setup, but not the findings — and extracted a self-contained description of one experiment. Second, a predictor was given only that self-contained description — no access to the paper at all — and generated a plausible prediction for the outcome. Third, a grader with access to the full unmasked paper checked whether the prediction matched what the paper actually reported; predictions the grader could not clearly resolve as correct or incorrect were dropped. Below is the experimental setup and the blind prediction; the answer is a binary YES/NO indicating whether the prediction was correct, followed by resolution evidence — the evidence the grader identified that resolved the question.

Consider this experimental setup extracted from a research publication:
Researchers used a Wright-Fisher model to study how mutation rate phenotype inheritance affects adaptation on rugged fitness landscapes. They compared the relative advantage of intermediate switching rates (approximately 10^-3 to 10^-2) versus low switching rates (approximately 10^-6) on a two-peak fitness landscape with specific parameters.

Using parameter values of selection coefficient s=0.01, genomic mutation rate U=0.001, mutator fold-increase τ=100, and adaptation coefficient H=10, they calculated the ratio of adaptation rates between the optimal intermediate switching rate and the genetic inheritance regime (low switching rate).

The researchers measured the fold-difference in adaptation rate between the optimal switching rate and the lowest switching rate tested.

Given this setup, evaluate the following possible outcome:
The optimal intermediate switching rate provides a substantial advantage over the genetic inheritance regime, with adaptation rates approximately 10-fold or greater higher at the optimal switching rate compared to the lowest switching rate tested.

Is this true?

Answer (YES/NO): YES